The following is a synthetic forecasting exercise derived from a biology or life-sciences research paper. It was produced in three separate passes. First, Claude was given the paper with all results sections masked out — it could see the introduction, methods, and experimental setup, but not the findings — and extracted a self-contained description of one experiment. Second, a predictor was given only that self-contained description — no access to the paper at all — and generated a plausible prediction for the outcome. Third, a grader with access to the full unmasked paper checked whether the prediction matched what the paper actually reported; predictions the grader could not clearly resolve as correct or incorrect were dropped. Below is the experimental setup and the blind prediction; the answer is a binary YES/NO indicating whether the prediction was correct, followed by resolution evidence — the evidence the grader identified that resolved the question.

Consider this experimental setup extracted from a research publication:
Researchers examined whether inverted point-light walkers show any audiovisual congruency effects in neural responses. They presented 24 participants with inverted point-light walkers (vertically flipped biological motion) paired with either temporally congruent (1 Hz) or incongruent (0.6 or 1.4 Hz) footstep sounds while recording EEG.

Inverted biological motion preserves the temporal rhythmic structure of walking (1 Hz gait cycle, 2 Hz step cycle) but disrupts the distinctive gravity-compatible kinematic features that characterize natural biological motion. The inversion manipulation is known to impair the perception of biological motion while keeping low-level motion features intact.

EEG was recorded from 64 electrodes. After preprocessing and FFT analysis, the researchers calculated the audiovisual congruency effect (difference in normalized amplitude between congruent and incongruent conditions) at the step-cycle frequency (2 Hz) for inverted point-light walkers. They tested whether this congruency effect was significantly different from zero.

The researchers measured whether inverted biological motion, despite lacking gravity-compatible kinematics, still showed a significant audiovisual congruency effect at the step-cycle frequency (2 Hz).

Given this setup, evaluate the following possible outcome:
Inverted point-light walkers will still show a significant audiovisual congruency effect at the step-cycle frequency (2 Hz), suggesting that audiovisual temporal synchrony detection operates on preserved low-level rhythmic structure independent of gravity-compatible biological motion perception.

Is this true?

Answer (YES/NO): YES